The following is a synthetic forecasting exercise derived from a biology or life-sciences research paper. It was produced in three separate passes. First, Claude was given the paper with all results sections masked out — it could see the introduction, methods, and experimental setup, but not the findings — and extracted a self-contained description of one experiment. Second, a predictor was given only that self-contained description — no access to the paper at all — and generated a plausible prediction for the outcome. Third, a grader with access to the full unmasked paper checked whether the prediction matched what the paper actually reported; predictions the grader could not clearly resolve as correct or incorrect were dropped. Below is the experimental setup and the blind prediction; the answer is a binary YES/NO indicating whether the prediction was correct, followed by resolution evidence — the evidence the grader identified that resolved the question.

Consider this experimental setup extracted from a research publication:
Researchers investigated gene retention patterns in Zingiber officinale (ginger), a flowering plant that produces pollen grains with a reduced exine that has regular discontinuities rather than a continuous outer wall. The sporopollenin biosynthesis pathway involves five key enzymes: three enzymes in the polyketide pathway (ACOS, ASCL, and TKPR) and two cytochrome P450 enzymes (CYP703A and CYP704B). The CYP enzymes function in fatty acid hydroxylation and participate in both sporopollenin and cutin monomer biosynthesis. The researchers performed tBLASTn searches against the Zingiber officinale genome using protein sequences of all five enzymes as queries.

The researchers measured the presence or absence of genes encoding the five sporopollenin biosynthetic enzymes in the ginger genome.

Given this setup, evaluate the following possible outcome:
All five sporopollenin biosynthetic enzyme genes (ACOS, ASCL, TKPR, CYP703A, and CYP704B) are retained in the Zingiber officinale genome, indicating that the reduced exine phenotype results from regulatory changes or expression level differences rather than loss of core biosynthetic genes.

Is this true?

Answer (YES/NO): NO